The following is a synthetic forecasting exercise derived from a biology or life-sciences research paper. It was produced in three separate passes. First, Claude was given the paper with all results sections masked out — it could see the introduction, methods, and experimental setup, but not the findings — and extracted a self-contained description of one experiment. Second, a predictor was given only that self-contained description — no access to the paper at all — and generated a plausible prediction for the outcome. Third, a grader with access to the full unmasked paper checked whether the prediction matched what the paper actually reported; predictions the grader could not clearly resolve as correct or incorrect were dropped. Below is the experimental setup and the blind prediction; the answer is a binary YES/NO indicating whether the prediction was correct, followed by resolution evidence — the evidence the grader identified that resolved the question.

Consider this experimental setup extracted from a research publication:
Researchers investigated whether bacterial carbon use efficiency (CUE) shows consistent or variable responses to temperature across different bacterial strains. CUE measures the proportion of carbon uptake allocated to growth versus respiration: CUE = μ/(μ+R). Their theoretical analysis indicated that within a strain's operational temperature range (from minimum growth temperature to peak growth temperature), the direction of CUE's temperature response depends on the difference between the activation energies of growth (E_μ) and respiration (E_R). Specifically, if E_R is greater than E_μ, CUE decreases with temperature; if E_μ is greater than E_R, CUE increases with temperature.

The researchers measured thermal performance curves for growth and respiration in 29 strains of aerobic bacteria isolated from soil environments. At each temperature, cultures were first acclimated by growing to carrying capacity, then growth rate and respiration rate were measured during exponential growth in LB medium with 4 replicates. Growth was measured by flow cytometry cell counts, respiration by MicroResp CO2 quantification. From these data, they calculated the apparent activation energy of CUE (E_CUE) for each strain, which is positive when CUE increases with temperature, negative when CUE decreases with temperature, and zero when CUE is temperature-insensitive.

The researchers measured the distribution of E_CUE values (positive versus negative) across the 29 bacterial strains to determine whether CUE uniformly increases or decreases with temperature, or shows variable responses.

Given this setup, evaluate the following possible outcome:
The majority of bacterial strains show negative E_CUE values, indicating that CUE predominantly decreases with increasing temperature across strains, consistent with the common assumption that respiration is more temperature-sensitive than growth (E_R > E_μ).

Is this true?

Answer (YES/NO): NO